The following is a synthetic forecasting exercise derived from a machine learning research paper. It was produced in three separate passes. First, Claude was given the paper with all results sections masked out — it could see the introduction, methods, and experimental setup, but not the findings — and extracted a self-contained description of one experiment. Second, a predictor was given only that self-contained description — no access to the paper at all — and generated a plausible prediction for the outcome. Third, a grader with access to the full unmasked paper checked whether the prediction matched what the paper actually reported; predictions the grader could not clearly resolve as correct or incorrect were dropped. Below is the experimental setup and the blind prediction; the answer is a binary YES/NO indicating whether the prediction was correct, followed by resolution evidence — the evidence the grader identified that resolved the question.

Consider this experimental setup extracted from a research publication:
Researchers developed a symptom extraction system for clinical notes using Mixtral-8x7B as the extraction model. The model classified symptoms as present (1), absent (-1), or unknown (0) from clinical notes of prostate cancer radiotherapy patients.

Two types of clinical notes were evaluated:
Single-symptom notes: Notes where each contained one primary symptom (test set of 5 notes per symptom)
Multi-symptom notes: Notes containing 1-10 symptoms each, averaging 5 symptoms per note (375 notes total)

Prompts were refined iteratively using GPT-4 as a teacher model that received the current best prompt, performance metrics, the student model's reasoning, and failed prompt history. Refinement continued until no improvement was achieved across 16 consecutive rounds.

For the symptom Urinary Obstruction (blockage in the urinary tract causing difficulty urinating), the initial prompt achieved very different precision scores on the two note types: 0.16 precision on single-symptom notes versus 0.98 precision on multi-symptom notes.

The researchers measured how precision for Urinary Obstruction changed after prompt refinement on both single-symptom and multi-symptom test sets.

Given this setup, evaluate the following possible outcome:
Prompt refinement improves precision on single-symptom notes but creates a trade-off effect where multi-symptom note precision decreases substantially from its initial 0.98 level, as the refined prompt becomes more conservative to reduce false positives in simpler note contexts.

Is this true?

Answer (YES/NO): NO